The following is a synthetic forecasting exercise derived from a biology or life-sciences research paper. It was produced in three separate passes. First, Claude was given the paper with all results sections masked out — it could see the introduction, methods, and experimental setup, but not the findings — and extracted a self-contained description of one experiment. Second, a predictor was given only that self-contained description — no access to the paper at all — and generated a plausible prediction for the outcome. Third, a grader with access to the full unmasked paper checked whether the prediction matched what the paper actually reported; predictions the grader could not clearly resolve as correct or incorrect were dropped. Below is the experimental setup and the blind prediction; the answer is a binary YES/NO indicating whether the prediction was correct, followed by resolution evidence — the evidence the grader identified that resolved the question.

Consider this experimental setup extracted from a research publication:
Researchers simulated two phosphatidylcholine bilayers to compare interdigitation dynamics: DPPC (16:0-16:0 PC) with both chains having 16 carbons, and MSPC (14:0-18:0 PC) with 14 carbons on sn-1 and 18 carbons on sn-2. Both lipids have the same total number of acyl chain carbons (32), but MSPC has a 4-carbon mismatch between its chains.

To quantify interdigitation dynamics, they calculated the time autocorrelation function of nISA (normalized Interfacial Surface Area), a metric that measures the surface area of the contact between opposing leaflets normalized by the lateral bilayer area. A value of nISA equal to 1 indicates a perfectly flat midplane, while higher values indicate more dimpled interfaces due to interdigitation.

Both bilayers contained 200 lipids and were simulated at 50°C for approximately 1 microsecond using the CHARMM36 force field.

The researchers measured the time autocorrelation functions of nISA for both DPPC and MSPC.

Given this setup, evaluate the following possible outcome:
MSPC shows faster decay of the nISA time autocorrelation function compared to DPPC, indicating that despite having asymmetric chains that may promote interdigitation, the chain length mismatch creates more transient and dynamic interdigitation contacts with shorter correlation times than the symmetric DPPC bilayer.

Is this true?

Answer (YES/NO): NO